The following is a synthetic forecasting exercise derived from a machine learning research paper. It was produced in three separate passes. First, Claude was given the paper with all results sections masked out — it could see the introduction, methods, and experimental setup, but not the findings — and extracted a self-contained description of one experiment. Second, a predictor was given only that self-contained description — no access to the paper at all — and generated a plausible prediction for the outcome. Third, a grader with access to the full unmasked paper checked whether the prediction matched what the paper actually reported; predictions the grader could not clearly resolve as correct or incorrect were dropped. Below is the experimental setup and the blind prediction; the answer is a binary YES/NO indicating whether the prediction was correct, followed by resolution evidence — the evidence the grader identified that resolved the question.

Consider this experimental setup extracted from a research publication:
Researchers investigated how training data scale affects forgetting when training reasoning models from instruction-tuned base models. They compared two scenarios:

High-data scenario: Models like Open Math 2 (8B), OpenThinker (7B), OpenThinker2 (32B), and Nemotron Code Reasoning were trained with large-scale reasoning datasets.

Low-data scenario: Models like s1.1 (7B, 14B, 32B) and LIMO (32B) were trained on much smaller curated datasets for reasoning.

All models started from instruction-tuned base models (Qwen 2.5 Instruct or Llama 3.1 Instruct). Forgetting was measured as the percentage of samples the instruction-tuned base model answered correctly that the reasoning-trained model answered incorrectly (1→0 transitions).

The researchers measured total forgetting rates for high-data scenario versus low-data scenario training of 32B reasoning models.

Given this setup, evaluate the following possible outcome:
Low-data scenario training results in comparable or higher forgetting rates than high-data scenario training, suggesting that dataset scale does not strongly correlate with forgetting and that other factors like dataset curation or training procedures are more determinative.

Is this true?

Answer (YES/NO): YES